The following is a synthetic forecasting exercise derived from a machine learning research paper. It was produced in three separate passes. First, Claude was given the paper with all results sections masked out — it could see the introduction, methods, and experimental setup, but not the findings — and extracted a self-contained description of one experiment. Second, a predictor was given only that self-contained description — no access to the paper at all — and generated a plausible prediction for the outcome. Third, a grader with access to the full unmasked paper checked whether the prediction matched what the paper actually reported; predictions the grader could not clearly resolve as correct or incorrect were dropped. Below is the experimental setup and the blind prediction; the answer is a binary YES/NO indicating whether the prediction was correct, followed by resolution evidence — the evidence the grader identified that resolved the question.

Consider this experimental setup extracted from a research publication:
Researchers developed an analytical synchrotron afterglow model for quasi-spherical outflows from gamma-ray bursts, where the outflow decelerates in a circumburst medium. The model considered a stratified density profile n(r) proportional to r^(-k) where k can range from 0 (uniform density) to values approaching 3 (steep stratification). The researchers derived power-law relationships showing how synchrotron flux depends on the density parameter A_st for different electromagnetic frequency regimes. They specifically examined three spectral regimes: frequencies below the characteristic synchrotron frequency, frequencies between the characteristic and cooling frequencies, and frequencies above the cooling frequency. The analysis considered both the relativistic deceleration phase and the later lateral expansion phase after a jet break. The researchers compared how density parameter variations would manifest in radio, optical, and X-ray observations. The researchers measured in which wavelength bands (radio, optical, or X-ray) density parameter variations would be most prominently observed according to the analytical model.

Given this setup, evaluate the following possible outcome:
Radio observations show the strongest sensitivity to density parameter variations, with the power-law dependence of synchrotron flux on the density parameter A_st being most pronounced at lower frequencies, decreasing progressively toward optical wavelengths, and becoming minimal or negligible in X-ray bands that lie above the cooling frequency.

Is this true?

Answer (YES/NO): NO